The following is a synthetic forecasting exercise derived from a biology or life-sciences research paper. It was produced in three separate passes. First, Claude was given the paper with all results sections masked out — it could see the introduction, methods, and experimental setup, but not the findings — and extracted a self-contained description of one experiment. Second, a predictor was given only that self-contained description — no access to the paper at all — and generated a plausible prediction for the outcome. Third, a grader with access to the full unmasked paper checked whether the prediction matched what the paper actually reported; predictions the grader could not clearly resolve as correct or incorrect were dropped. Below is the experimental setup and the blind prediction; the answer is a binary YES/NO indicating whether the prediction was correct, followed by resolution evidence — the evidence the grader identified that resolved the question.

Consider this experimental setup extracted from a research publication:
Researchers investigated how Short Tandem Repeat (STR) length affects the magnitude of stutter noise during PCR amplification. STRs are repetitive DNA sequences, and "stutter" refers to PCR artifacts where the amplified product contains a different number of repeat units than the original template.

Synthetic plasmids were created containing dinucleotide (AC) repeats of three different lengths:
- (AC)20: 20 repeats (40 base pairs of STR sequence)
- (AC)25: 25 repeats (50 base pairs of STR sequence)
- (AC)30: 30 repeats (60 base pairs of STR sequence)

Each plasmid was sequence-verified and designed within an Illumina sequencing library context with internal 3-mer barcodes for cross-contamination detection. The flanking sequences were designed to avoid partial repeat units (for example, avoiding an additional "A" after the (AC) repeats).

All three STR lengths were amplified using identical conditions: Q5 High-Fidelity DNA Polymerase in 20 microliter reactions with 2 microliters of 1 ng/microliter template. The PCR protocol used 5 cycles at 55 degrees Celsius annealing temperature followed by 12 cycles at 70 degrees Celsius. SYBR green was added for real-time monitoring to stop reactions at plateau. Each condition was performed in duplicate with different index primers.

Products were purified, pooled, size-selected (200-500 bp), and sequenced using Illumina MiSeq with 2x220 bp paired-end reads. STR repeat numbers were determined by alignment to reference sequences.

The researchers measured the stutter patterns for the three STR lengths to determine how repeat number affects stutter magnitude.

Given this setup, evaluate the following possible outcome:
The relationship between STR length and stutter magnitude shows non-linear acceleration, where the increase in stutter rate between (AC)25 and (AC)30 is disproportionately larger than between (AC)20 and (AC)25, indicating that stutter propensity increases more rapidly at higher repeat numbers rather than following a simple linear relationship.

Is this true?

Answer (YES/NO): NO